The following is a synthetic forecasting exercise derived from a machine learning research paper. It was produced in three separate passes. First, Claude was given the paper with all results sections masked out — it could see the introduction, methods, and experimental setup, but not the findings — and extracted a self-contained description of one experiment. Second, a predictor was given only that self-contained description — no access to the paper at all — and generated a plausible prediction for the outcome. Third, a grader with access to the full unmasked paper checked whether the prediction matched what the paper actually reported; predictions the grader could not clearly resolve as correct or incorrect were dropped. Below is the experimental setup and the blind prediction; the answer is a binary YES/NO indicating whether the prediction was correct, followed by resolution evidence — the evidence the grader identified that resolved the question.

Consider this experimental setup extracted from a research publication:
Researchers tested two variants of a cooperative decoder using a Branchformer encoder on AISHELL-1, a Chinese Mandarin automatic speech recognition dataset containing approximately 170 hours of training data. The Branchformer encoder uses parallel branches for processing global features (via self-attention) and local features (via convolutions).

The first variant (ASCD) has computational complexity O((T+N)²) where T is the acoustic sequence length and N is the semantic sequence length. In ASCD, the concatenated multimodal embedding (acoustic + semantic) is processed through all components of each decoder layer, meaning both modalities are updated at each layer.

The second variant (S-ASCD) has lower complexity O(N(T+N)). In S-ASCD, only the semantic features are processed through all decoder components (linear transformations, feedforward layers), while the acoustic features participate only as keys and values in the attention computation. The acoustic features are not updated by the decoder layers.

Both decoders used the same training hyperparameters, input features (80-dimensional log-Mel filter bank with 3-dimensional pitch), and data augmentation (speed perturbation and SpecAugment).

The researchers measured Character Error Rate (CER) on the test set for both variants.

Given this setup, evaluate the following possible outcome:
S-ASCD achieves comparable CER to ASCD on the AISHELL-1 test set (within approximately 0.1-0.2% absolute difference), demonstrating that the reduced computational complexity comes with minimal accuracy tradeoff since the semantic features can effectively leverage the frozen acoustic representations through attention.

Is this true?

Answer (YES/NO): YES